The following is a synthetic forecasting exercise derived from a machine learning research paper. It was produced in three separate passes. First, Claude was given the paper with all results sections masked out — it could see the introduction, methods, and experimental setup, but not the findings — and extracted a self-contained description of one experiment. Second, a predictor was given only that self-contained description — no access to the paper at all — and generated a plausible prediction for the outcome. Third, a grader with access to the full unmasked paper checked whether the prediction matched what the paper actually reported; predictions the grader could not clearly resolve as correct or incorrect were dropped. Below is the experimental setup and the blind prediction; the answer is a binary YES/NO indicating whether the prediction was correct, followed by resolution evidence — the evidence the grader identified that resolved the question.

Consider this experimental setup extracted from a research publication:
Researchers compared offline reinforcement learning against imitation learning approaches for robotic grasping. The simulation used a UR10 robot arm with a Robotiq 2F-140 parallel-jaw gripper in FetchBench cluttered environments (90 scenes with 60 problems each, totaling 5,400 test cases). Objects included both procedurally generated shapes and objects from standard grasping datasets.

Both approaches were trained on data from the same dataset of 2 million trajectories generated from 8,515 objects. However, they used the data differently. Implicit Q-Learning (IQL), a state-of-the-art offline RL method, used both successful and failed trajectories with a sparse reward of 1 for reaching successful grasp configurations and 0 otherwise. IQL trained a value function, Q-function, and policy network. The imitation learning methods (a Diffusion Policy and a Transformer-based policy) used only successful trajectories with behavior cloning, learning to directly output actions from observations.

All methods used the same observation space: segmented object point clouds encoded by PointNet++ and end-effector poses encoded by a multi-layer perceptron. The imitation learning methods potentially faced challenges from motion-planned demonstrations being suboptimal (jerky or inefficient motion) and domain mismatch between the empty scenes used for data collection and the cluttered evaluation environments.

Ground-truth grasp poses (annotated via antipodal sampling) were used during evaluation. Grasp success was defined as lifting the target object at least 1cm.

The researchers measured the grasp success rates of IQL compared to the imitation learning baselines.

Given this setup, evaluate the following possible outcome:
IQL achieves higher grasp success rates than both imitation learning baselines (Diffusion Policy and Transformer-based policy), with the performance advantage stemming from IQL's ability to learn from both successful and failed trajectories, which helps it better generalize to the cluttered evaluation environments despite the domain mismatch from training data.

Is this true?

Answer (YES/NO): NO